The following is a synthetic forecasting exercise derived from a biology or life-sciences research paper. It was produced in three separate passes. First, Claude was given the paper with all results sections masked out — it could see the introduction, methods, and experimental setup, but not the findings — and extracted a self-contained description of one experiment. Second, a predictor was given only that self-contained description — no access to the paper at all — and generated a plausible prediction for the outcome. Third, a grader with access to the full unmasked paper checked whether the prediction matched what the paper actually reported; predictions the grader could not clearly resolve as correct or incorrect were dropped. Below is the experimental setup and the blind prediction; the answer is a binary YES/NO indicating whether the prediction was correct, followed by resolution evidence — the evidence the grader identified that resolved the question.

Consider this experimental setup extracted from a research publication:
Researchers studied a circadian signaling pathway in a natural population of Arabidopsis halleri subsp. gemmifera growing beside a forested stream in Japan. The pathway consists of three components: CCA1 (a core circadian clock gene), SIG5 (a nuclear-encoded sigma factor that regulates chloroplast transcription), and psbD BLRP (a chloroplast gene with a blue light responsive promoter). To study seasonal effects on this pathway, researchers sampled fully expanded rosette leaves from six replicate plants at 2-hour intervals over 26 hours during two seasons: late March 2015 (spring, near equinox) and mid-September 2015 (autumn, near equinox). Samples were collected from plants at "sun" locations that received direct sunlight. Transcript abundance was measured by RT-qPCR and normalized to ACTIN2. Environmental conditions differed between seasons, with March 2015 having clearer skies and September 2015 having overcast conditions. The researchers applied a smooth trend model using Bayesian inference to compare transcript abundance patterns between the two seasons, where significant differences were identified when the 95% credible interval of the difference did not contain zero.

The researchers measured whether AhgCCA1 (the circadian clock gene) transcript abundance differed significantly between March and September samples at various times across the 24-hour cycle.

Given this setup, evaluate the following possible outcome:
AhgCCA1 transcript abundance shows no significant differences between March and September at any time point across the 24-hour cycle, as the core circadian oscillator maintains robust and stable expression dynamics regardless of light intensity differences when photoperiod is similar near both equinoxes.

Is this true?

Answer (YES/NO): NO